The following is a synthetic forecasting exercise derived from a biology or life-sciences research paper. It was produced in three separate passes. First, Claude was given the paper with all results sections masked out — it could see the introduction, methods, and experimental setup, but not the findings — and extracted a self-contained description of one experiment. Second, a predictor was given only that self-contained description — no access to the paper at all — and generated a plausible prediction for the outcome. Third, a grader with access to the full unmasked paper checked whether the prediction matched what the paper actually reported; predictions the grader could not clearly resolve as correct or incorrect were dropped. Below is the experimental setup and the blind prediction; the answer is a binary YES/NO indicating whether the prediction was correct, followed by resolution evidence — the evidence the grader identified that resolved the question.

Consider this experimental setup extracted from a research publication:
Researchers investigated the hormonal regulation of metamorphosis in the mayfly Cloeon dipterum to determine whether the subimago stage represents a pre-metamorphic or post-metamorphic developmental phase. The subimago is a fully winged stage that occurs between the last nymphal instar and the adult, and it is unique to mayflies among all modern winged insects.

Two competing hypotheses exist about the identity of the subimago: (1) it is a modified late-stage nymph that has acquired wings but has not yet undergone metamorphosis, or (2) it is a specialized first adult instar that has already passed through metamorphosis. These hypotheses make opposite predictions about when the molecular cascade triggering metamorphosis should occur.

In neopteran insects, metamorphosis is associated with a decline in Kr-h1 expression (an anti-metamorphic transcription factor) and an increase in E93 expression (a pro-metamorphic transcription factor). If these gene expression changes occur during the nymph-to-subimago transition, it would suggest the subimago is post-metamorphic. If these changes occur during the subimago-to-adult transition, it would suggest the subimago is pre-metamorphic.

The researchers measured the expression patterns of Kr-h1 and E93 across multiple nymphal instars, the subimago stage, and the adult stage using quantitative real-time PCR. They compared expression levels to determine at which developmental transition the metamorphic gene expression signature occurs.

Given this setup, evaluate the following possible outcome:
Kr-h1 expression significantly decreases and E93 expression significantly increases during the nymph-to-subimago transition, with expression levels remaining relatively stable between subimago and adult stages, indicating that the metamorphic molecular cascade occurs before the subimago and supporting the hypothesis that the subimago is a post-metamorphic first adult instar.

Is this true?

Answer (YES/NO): YES